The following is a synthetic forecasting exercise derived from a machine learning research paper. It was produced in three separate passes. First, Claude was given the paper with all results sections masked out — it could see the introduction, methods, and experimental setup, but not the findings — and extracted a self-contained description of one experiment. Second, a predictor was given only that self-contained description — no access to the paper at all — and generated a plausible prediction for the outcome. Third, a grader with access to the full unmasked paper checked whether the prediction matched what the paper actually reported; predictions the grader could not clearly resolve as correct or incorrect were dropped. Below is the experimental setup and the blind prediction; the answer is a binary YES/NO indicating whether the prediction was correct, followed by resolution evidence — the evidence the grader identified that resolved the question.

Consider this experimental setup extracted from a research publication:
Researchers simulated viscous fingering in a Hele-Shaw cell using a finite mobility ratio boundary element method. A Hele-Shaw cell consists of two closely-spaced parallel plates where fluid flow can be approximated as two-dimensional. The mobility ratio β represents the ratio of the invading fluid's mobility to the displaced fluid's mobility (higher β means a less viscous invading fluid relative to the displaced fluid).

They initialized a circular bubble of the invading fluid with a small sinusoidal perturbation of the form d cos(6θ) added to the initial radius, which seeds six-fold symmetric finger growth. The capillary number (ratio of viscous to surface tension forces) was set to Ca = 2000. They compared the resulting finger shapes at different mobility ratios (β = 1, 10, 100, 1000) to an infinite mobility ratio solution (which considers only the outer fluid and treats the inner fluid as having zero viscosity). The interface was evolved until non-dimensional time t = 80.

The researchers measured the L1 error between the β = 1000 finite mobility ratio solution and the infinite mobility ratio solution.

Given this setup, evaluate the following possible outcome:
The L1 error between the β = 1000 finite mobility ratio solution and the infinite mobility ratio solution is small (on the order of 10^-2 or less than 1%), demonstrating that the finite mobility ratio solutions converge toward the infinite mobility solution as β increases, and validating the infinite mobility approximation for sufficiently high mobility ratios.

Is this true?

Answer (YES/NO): YES